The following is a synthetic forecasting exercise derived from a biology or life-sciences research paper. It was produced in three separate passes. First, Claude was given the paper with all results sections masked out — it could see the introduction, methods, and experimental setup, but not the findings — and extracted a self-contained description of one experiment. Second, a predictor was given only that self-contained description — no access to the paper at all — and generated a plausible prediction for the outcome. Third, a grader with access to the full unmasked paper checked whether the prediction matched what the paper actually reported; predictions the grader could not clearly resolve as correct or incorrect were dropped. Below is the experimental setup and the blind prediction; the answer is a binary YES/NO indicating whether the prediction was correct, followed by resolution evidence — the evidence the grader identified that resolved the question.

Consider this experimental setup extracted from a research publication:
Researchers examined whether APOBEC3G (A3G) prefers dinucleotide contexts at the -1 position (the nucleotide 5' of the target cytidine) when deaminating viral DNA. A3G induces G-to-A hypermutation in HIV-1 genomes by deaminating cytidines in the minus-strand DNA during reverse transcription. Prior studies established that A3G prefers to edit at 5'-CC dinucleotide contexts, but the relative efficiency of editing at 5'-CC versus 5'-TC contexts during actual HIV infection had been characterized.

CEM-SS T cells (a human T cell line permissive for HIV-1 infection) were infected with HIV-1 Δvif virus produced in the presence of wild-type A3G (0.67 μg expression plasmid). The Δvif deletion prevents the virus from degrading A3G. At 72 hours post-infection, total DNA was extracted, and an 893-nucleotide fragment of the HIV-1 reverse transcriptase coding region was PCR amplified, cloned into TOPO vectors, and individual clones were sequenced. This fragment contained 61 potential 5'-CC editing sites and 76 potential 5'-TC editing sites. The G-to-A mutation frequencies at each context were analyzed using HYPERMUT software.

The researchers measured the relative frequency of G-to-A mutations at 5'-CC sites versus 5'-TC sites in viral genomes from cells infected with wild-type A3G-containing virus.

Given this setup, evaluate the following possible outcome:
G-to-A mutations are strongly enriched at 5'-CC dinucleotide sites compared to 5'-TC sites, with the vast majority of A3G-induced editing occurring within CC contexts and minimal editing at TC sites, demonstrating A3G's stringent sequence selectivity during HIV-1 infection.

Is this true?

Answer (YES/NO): NO